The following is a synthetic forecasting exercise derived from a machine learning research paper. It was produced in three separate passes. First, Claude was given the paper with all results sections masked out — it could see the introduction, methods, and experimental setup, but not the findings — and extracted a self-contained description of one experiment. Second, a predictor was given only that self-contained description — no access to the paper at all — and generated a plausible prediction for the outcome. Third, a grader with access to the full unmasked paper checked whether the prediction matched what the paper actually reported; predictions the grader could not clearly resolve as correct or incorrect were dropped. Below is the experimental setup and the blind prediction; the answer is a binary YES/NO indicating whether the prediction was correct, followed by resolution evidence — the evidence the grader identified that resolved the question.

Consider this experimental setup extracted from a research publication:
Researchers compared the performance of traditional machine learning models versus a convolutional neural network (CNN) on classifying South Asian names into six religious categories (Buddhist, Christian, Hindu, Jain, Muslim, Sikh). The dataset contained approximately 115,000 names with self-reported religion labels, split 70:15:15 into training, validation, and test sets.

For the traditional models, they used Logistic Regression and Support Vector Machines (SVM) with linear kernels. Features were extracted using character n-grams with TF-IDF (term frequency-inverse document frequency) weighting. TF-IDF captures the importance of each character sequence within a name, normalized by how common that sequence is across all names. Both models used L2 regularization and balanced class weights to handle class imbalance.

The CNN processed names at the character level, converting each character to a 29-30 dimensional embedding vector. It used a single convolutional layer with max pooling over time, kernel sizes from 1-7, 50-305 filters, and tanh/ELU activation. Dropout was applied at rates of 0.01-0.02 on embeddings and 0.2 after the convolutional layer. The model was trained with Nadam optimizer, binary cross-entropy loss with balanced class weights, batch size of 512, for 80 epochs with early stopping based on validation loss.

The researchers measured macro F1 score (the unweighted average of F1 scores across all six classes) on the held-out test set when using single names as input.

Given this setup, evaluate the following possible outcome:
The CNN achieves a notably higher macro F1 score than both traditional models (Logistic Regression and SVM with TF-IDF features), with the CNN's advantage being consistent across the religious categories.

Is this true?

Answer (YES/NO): NO